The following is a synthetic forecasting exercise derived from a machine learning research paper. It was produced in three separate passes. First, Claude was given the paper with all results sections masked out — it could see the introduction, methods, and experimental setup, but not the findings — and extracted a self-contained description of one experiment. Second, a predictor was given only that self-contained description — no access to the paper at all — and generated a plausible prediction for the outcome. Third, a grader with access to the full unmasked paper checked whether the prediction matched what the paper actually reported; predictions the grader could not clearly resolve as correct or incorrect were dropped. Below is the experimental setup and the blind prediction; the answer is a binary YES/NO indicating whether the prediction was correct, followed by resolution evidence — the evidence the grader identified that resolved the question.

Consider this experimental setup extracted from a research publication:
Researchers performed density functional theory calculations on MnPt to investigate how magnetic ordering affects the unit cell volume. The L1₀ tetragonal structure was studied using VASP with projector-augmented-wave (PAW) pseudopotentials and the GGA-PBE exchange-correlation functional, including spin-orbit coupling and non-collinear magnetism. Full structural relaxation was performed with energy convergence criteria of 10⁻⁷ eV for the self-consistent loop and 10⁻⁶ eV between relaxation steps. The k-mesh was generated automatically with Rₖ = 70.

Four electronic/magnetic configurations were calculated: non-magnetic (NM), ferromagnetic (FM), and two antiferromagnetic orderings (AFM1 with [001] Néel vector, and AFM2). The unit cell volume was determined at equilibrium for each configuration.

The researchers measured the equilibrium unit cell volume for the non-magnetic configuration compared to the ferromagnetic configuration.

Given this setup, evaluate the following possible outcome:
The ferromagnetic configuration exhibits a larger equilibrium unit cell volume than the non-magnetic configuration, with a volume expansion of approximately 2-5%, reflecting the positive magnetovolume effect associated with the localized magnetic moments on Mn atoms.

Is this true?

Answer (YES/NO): NO